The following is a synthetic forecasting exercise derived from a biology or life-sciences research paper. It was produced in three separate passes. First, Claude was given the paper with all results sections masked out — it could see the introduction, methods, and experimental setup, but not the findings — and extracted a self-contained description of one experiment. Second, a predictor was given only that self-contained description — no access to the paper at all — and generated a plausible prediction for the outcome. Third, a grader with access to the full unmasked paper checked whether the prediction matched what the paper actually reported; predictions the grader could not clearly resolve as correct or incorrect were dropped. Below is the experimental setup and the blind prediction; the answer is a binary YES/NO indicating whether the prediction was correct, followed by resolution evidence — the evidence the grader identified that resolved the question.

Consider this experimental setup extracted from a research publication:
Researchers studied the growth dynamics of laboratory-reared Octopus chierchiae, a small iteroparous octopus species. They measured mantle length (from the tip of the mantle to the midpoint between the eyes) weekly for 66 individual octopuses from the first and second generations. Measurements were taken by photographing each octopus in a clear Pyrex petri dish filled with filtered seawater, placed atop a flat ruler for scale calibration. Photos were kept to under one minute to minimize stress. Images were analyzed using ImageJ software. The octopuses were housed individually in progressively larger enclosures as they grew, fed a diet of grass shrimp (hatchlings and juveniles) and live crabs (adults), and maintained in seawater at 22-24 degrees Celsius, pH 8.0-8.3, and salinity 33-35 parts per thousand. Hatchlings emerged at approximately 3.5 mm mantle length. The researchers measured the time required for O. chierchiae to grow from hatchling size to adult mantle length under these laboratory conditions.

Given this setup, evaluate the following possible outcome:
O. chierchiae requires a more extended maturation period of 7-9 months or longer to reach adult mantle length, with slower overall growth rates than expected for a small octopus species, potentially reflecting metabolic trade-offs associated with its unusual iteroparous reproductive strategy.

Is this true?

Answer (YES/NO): NO